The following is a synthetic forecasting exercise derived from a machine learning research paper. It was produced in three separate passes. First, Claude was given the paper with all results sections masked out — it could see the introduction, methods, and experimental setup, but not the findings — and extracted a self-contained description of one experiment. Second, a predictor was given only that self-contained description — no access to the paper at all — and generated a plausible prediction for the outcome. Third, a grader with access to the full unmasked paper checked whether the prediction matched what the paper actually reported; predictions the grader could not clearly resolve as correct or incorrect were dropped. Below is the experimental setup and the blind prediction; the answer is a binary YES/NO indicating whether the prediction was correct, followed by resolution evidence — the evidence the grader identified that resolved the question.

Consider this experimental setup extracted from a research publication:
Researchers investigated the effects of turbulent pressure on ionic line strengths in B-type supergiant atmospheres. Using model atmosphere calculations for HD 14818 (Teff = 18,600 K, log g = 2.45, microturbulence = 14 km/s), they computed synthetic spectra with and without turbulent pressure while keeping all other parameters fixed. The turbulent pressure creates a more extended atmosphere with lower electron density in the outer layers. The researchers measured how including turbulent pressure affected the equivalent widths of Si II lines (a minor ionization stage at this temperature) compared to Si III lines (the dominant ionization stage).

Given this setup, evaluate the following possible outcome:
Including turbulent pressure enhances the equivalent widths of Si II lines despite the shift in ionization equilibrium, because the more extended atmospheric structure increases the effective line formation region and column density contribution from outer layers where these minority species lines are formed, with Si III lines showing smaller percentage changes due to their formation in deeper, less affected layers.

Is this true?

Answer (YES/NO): NO